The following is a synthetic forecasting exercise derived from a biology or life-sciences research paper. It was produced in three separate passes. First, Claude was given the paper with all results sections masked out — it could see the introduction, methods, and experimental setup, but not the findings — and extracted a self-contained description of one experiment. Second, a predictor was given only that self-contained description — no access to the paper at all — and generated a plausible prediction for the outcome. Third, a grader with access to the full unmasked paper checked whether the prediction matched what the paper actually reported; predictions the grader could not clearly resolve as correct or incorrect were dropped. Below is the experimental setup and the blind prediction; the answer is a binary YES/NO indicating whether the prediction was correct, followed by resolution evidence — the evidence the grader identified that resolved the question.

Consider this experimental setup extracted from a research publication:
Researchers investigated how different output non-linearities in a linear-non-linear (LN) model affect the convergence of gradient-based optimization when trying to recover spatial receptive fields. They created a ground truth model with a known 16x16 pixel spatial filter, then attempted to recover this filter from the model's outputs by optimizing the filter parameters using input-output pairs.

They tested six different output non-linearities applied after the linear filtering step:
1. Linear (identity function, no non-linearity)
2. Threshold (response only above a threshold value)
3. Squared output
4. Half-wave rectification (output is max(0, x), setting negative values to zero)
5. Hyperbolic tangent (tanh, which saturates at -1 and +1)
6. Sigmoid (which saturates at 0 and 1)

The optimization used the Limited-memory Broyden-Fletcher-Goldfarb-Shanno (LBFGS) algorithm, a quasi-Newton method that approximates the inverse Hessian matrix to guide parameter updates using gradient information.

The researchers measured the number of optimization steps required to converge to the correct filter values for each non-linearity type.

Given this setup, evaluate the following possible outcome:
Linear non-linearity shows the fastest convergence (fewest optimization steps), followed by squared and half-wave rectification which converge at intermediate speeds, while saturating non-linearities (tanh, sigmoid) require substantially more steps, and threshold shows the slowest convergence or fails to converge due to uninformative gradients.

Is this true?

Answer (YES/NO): NO